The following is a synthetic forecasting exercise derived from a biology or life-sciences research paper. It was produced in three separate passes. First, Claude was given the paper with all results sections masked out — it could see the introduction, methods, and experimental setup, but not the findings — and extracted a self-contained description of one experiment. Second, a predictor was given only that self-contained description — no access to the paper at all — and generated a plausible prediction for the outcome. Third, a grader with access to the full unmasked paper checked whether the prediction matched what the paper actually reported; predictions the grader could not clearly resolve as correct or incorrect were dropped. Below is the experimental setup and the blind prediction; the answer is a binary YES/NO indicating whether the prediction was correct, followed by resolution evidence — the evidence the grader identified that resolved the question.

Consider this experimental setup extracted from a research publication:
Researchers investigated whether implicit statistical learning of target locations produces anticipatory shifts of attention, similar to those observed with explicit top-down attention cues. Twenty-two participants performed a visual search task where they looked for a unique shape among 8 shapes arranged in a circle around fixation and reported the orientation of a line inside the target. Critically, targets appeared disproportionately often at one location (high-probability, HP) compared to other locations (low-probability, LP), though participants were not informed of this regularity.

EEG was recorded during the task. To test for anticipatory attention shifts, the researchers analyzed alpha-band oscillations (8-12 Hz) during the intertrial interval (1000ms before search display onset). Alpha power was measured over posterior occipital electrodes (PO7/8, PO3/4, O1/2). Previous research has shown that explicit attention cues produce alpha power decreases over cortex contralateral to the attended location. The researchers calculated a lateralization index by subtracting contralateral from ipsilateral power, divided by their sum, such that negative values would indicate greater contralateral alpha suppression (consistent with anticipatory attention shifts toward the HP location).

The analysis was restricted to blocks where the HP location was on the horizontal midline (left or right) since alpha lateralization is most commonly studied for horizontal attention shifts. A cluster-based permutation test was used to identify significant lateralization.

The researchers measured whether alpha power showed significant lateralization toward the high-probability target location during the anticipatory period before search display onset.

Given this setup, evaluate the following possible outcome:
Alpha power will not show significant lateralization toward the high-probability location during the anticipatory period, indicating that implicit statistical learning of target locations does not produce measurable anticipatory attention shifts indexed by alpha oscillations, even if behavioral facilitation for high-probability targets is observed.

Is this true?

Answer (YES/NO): YES